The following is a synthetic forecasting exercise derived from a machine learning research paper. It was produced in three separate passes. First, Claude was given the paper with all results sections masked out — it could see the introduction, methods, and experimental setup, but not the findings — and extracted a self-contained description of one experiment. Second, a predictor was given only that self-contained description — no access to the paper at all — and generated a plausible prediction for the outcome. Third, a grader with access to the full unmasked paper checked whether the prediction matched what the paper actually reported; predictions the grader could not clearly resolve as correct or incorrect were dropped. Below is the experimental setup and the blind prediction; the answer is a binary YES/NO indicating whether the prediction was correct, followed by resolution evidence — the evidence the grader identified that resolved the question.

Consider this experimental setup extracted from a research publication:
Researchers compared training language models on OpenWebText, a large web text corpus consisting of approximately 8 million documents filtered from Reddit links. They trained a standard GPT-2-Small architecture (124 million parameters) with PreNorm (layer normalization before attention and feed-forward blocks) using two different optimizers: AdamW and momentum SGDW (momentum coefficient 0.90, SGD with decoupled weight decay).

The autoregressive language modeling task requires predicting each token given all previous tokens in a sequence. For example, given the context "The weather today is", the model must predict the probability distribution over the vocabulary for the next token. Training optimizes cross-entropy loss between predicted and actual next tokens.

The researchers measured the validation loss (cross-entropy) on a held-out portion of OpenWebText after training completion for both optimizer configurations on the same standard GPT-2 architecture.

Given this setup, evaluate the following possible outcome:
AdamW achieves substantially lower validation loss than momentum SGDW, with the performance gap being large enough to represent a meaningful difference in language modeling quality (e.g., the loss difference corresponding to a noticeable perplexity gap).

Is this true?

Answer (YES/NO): YES